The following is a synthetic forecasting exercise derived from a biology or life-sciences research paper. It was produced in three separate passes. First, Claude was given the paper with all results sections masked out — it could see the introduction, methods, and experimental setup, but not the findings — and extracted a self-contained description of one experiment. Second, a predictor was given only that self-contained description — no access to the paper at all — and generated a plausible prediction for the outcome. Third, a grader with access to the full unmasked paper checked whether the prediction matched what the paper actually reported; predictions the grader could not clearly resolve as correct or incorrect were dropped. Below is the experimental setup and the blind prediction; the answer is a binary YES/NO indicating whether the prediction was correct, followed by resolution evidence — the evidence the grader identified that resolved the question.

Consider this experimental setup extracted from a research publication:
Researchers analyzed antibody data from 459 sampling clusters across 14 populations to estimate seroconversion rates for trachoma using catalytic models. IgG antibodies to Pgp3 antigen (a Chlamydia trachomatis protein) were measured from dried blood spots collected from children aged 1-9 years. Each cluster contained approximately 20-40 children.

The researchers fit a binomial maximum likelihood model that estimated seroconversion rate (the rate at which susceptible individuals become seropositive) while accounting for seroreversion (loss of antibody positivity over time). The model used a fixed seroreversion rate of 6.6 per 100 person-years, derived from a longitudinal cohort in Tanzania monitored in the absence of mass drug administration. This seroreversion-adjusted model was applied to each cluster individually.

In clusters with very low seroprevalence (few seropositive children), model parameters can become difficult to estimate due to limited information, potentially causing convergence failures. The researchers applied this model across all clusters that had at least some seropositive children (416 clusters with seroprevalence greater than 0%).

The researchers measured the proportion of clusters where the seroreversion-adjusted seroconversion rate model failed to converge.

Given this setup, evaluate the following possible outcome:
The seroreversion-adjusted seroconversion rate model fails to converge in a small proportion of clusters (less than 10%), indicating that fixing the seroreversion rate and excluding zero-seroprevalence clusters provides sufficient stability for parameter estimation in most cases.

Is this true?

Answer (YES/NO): YES